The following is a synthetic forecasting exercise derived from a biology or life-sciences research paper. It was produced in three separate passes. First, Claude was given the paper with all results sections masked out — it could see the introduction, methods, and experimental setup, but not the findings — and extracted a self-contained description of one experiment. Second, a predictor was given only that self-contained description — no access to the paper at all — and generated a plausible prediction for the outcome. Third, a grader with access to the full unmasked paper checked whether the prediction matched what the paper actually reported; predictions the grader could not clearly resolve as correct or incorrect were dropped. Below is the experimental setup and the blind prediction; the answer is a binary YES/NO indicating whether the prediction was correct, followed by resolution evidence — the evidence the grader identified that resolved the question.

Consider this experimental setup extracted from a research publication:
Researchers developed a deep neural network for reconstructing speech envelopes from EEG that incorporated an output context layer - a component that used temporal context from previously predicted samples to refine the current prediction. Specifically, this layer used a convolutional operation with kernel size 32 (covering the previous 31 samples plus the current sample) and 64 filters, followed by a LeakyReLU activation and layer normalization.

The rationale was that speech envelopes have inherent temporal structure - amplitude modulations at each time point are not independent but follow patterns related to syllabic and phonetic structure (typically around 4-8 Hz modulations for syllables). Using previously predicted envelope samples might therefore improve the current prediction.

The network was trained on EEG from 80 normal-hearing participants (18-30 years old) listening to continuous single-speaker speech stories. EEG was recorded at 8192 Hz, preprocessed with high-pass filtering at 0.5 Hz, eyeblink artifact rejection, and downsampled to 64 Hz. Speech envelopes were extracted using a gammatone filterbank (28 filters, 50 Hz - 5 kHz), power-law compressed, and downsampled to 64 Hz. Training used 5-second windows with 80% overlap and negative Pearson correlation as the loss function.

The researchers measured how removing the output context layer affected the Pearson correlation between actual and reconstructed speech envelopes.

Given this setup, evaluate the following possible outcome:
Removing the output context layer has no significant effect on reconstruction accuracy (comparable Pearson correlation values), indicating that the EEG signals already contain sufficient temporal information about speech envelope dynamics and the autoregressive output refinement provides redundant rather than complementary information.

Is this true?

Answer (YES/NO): NO